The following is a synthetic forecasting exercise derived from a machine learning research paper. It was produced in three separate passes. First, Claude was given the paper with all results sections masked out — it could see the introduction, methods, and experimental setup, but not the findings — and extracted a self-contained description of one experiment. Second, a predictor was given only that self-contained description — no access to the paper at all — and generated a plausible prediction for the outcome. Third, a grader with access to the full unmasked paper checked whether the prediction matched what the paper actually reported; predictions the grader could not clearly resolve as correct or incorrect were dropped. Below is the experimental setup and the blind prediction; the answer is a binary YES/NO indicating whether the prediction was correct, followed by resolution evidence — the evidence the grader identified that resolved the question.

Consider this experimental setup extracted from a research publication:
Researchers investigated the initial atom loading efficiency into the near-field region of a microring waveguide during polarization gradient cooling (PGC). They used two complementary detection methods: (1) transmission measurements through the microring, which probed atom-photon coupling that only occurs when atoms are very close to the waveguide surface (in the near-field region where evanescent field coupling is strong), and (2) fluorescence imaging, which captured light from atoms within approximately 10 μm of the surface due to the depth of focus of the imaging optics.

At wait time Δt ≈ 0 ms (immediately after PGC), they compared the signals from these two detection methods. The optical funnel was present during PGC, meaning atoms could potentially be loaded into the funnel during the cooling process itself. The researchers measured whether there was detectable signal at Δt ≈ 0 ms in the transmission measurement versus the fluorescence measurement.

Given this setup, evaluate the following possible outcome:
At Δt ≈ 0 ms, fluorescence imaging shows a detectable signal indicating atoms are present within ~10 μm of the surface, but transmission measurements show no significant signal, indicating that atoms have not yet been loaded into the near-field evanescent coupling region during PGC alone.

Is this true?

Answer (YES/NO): YES